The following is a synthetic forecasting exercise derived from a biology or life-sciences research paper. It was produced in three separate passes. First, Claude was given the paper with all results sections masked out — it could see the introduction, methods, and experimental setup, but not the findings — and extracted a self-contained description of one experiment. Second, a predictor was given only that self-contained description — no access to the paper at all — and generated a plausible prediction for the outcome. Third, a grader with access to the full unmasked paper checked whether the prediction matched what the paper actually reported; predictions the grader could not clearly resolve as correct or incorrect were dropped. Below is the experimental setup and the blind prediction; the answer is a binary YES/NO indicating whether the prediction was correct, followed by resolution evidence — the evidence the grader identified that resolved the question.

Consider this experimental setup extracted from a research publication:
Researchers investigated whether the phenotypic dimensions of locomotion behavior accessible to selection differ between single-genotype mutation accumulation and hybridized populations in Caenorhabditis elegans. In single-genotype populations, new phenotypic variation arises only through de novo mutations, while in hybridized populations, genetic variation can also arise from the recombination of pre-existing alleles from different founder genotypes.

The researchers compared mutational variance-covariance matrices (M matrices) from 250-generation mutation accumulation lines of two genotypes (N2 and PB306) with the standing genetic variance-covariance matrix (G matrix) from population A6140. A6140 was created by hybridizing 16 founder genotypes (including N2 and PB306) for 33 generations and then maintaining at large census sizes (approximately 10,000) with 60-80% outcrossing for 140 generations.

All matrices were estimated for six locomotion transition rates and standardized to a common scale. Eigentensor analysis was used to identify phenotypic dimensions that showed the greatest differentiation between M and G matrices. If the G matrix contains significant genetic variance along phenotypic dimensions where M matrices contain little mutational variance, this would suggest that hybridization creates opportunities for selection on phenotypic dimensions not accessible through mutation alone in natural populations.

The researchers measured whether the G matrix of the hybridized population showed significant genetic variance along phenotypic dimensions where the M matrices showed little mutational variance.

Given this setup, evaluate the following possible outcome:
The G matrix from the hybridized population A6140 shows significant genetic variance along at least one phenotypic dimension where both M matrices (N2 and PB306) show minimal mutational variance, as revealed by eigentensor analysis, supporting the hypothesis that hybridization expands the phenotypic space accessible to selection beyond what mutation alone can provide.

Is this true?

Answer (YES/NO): YES